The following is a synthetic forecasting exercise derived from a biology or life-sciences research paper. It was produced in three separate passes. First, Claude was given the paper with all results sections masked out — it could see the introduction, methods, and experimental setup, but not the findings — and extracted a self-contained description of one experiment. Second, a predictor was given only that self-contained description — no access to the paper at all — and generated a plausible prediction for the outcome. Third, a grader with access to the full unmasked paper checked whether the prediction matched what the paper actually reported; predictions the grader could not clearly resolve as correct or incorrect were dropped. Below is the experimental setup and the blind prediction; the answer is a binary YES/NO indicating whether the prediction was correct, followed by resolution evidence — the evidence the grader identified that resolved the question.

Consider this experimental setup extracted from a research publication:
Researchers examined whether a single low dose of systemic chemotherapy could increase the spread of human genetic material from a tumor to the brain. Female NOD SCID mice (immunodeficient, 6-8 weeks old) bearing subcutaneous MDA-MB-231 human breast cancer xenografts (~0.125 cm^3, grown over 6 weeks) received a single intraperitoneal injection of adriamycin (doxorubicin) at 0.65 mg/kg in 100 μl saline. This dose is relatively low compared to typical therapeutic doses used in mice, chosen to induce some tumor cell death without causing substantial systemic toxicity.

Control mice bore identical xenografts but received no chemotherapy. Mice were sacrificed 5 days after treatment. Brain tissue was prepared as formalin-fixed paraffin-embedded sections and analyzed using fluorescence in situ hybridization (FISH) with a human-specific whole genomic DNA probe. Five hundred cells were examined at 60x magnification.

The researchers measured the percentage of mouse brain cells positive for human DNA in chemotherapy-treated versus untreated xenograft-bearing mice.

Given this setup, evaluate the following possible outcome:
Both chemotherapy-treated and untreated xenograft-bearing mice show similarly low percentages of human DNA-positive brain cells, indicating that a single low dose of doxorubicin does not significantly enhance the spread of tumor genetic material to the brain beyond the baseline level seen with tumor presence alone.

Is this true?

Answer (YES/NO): NO